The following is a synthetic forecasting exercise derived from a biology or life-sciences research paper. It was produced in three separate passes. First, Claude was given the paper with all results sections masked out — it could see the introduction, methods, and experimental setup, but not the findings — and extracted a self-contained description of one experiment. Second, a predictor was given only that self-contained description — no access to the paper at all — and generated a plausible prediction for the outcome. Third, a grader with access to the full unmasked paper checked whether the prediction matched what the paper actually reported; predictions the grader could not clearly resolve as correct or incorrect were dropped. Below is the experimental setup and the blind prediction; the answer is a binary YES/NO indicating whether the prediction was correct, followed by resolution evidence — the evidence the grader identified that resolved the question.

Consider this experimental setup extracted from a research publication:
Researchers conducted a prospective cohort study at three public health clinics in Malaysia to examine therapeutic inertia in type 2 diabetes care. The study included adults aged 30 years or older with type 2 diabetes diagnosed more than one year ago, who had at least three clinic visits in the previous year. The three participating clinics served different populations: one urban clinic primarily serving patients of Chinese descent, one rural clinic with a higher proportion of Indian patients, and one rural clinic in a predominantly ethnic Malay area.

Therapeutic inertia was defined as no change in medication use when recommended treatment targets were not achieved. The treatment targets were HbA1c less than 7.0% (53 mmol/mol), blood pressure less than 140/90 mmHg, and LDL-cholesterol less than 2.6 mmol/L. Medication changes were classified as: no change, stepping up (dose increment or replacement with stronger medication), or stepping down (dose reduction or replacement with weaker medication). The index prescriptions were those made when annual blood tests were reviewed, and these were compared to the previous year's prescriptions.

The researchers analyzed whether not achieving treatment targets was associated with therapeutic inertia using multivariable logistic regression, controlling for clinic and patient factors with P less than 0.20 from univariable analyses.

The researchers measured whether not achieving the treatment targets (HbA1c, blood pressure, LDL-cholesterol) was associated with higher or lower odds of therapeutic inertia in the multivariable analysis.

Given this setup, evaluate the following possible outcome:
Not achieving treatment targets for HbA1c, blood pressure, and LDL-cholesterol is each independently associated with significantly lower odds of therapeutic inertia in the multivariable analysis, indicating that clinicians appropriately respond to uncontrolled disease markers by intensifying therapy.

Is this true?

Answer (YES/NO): YES